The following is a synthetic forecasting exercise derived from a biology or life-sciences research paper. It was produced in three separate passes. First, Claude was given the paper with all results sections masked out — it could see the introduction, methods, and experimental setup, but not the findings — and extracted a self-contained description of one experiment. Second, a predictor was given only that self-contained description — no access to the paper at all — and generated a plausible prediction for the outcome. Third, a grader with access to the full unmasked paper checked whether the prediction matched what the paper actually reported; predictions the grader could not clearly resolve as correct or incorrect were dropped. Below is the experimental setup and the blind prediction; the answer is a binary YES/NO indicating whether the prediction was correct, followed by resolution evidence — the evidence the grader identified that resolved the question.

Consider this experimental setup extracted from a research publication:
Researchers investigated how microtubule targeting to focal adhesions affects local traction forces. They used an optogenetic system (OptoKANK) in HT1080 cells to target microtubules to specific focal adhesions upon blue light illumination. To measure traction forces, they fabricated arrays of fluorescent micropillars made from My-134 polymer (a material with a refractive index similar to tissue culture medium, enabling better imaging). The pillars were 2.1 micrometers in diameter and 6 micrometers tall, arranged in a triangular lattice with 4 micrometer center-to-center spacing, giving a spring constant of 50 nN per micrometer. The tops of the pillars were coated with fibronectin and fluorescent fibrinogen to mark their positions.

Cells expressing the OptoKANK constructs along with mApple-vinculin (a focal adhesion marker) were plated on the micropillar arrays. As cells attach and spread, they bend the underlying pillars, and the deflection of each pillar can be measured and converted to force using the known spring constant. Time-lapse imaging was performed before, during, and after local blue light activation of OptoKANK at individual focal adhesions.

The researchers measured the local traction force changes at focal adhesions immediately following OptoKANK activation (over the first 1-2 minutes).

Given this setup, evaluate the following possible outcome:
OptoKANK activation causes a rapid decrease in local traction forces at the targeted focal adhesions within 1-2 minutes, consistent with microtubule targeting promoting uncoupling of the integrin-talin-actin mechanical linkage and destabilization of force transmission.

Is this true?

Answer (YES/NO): NO